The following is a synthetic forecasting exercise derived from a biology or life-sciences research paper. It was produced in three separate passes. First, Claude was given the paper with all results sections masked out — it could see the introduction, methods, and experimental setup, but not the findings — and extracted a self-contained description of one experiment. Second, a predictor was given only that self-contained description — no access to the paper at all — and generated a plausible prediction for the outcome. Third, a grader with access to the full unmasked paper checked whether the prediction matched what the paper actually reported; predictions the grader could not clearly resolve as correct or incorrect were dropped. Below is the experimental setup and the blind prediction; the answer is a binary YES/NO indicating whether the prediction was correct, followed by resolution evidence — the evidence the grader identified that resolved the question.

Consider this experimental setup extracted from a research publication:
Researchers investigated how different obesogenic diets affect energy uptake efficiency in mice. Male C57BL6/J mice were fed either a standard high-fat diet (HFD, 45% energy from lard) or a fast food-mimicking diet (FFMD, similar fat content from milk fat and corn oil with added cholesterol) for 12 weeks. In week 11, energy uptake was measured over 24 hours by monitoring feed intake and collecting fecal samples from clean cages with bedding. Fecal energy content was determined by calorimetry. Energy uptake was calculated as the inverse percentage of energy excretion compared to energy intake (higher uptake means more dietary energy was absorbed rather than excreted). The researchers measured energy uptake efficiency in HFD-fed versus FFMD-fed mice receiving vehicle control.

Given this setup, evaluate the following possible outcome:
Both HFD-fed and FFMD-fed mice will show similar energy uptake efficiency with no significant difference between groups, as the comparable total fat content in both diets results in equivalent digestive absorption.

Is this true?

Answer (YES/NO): NO